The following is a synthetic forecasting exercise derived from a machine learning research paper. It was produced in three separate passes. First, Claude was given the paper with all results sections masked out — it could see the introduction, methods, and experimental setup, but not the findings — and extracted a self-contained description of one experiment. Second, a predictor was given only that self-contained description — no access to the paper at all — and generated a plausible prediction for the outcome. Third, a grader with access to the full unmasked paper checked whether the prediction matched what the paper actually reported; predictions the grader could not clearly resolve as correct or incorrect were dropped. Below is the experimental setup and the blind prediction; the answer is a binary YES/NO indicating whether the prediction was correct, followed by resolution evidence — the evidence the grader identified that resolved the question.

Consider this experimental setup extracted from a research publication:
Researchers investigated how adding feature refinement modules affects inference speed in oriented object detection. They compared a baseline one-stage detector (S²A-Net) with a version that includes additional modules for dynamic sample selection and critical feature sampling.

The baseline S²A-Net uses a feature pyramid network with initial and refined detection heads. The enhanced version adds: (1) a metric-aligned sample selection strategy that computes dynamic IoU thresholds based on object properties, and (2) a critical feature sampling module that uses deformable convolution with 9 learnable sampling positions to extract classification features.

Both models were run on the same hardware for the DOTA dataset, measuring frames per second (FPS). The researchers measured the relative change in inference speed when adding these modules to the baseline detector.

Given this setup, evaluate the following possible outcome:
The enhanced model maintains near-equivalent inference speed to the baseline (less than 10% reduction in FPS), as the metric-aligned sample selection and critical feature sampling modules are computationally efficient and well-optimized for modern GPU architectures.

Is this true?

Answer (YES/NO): YES